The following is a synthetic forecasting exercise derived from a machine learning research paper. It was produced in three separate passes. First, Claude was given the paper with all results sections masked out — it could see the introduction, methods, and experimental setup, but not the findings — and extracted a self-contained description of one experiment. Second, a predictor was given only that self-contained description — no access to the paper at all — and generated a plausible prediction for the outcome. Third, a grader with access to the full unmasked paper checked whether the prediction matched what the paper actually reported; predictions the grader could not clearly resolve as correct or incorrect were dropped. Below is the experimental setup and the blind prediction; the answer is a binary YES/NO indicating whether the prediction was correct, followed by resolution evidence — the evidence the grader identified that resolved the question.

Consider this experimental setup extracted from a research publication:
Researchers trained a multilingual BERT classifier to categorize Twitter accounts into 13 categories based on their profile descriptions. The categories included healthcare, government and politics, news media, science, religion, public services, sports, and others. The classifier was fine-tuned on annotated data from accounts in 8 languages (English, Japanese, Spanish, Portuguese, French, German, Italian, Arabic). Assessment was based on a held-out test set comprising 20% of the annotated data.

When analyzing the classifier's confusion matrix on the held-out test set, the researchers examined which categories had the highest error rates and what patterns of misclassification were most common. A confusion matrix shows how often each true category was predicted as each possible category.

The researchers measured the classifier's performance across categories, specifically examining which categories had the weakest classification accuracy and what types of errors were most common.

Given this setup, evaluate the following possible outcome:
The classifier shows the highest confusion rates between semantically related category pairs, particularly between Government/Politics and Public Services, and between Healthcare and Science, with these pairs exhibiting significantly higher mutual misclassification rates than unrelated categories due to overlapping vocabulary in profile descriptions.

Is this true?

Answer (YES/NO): NO